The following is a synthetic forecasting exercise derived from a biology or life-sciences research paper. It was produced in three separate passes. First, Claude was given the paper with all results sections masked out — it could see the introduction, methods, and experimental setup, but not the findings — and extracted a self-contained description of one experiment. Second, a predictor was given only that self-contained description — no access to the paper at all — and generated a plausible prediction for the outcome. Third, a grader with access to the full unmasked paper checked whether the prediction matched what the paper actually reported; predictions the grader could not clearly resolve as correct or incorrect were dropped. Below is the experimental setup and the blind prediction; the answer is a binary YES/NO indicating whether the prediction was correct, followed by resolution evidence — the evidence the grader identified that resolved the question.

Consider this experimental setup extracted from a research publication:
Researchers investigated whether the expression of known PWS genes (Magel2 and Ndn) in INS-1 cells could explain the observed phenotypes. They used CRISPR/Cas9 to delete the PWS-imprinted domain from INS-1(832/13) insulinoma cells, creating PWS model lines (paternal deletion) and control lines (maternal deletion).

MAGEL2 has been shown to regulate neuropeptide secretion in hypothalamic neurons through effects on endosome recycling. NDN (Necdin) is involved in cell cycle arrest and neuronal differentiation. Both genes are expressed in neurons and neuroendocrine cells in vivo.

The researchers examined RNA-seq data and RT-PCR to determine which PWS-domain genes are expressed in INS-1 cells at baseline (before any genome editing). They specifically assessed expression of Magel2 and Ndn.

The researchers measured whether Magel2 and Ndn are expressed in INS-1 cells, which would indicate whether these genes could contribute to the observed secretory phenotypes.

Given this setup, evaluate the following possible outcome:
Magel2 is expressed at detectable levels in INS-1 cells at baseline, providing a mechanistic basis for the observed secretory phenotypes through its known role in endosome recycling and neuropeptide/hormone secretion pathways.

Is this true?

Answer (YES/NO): NO